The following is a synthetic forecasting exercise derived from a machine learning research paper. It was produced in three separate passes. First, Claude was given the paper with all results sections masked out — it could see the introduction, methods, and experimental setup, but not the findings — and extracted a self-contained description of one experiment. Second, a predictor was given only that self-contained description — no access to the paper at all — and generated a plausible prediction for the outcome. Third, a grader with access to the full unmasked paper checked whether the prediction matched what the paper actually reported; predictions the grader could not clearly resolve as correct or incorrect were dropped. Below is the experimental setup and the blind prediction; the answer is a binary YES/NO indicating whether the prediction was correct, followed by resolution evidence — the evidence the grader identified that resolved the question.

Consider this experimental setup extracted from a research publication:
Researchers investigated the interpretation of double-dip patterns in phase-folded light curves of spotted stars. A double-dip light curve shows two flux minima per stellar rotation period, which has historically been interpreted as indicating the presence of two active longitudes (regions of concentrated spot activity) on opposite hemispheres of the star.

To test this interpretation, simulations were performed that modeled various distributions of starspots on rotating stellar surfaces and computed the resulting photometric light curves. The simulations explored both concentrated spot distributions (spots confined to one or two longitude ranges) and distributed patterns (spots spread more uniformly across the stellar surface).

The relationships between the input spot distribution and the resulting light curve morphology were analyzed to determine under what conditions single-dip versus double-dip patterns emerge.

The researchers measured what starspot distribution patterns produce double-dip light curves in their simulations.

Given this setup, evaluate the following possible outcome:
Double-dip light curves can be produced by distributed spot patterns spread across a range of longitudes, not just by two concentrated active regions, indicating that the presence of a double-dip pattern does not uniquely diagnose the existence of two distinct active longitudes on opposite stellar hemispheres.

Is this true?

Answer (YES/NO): YES